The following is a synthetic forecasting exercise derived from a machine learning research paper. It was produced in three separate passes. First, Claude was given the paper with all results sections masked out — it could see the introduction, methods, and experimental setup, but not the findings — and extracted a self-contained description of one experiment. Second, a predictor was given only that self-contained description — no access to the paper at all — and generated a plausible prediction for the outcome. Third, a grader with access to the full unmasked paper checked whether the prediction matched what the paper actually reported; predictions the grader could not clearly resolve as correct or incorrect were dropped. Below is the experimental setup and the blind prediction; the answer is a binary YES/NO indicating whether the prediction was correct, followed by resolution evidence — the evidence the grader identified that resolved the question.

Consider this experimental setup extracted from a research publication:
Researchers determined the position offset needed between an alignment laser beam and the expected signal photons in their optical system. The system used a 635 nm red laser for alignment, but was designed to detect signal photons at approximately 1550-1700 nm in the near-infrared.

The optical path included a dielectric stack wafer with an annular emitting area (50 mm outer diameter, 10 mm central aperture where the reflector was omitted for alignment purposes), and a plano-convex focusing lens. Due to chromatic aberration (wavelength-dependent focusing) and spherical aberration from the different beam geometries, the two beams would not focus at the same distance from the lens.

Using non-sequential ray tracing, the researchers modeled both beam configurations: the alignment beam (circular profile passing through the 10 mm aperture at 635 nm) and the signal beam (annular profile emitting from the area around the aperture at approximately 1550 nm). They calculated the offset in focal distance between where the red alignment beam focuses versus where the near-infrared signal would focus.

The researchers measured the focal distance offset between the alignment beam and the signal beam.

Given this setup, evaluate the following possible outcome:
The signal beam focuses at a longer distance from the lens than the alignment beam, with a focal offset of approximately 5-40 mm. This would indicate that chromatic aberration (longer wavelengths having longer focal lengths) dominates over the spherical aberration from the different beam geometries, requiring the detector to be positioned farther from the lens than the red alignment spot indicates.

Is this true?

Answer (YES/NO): NO